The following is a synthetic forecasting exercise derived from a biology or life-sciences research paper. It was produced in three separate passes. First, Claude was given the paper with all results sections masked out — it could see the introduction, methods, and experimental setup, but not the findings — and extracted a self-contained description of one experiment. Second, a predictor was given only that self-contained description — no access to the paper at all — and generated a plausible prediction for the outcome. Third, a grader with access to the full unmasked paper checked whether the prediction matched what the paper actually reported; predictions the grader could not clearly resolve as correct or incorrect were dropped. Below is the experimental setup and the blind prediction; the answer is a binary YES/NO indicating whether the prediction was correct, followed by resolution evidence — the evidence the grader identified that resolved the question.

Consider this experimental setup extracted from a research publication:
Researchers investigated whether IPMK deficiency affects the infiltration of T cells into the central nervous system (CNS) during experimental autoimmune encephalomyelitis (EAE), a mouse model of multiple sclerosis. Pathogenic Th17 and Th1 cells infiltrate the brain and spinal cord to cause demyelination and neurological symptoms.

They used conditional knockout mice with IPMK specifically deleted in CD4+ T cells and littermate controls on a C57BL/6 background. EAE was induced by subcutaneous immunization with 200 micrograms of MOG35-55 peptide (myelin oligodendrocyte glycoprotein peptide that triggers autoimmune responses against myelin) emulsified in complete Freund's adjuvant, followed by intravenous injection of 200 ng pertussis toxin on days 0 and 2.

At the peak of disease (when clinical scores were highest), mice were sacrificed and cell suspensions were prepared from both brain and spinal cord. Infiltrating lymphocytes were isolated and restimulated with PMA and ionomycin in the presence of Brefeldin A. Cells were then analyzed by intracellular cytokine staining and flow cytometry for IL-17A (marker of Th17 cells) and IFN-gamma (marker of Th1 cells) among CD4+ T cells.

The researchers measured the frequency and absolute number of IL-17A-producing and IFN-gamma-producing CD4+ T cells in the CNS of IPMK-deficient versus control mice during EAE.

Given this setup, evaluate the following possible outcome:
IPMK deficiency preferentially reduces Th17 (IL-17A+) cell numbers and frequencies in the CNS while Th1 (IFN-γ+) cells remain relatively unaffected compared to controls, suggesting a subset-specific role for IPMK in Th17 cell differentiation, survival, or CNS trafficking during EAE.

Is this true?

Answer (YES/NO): NO